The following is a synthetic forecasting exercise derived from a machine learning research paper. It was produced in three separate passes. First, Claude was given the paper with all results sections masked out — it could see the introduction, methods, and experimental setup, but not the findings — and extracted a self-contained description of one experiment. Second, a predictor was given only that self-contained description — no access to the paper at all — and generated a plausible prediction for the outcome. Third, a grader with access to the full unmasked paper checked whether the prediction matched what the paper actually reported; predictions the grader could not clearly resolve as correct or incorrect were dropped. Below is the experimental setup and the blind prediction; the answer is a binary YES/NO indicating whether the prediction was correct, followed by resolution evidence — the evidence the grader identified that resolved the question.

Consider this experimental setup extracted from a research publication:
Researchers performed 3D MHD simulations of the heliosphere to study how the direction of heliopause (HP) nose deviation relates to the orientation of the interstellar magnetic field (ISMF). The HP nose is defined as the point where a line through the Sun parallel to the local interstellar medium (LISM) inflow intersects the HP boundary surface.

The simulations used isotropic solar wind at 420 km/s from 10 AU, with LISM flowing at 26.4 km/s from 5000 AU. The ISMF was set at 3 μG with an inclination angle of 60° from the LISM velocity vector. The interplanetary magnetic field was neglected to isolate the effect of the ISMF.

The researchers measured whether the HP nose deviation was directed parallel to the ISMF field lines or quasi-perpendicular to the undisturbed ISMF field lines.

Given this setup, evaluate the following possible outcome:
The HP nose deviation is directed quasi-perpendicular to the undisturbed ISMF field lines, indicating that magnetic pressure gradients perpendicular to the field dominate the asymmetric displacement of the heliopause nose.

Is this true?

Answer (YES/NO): YES